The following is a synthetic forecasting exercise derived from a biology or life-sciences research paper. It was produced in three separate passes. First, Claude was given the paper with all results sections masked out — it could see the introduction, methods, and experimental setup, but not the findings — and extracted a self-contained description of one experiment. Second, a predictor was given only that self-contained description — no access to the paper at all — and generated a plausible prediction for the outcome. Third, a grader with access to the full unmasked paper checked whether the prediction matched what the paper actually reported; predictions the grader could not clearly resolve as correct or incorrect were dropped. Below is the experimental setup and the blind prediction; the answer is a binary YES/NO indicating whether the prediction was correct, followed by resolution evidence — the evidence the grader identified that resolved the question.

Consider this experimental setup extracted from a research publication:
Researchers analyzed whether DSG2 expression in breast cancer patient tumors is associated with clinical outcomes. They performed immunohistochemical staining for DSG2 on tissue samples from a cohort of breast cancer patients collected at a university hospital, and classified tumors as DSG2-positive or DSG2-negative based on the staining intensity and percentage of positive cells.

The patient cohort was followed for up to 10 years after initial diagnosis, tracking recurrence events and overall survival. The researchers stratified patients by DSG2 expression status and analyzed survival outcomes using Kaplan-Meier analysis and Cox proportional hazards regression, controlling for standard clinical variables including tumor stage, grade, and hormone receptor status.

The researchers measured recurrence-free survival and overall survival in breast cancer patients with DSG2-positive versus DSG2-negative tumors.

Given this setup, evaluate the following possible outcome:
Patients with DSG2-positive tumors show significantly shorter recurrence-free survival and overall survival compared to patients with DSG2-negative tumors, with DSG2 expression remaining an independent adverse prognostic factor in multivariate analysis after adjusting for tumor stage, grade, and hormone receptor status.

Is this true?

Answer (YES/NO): NO